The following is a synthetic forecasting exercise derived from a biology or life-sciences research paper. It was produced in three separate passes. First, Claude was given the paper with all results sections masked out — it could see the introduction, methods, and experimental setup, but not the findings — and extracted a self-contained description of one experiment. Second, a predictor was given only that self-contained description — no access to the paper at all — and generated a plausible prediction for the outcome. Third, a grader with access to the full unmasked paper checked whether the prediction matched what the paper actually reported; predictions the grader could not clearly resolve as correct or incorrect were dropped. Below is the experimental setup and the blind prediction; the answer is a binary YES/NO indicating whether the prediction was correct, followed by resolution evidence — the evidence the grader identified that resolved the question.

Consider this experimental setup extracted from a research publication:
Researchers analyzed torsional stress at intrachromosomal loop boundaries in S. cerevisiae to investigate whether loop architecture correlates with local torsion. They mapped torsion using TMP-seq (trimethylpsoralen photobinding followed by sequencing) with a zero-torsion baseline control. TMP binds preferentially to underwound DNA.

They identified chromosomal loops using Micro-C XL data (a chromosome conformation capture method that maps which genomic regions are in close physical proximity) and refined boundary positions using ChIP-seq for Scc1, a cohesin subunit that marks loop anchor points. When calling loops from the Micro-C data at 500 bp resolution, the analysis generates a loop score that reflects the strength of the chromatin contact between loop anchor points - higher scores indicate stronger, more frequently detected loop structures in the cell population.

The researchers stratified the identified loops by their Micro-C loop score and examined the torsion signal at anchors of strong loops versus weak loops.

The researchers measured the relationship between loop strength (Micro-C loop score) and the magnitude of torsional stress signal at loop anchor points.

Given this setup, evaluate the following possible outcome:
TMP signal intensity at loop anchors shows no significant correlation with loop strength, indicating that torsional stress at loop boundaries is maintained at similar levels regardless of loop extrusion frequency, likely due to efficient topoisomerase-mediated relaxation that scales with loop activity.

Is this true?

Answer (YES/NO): NO